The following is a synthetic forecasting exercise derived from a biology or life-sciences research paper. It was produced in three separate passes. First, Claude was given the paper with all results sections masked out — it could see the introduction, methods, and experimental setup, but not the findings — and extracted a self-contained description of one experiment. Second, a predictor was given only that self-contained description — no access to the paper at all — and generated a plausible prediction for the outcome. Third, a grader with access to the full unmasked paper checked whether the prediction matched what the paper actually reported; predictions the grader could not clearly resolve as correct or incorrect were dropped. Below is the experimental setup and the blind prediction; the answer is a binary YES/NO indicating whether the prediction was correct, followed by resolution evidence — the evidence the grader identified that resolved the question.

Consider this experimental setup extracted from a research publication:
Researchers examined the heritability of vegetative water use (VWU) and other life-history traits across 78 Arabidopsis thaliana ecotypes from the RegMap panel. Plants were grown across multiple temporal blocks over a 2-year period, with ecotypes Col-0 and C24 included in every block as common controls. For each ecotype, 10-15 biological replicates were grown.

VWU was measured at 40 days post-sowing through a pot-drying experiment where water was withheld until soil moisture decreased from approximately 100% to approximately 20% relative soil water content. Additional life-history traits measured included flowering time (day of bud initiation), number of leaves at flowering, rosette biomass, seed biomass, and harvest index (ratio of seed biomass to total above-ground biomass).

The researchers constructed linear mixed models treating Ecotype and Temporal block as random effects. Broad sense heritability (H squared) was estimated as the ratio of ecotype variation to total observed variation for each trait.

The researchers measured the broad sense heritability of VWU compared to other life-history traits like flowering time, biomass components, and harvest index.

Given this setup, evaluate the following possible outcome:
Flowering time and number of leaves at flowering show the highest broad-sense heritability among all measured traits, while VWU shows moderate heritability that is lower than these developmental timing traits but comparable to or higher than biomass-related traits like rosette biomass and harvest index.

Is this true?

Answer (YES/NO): NO